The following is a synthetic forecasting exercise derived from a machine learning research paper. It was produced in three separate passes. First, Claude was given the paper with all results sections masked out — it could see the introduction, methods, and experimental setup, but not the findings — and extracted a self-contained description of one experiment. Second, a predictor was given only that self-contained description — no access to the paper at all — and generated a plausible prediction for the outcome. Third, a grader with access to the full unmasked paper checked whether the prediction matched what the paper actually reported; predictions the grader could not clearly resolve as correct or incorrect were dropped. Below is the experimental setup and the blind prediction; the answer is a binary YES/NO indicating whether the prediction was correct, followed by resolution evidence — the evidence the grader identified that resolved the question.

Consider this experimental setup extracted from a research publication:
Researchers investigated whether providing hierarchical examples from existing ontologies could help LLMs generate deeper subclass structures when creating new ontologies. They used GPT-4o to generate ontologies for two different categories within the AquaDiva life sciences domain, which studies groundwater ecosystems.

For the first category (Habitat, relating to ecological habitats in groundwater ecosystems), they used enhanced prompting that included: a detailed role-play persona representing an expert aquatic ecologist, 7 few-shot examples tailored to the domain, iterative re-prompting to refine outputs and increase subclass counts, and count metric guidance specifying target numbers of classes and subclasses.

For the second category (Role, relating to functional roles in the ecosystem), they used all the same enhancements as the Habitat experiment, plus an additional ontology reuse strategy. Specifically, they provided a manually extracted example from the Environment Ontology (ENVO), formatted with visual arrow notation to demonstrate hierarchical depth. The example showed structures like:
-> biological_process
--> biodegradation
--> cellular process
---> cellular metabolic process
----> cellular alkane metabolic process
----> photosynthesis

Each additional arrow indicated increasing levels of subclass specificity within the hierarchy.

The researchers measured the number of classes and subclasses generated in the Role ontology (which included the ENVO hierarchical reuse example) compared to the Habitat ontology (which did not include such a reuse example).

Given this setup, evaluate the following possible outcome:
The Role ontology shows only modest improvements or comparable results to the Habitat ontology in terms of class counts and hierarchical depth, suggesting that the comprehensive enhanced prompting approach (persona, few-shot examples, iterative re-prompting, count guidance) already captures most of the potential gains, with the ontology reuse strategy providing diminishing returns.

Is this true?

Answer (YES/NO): NO